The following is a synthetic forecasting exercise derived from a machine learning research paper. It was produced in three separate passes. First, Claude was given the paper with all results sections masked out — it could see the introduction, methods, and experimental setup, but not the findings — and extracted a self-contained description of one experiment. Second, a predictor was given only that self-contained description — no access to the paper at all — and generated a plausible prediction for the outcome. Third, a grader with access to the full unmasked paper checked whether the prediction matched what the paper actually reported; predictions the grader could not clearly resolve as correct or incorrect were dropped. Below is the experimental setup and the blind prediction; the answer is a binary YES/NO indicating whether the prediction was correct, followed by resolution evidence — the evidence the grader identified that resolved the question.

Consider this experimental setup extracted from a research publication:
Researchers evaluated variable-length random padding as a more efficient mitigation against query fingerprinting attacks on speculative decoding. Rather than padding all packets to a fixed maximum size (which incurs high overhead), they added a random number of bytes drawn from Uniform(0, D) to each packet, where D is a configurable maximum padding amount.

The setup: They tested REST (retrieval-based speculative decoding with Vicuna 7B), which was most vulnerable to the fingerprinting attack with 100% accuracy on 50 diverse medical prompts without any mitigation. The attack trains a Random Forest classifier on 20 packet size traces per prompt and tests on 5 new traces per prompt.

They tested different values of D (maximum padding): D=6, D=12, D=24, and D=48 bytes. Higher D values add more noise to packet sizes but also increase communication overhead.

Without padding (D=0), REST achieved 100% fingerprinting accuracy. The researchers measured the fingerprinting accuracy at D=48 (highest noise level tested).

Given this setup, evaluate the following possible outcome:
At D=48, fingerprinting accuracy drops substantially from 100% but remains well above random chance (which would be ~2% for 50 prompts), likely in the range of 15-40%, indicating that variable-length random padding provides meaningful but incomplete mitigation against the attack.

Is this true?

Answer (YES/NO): YES